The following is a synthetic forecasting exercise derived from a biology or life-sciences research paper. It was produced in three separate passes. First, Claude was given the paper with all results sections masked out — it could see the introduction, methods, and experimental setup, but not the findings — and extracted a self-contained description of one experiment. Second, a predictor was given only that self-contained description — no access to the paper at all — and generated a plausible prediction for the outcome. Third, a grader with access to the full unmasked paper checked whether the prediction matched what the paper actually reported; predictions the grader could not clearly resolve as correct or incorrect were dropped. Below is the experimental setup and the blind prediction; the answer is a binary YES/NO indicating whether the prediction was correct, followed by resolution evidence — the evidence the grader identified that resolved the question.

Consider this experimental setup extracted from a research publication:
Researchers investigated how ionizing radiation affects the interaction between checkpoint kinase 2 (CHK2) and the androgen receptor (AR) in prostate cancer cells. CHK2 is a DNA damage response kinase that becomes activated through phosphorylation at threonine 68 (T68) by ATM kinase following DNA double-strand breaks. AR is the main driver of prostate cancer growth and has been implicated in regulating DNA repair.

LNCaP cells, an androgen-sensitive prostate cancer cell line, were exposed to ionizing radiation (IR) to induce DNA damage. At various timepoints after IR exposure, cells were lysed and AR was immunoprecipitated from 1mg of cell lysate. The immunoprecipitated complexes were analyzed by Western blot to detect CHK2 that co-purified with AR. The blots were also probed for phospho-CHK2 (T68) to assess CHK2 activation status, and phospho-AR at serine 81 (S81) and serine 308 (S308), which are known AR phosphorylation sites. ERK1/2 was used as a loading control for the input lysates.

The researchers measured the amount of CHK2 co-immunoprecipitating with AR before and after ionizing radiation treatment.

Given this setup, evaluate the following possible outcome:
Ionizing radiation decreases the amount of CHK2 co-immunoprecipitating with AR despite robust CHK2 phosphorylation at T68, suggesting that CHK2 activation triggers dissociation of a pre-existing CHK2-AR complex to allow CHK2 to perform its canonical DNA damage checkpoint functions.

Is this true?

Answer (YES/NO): NO